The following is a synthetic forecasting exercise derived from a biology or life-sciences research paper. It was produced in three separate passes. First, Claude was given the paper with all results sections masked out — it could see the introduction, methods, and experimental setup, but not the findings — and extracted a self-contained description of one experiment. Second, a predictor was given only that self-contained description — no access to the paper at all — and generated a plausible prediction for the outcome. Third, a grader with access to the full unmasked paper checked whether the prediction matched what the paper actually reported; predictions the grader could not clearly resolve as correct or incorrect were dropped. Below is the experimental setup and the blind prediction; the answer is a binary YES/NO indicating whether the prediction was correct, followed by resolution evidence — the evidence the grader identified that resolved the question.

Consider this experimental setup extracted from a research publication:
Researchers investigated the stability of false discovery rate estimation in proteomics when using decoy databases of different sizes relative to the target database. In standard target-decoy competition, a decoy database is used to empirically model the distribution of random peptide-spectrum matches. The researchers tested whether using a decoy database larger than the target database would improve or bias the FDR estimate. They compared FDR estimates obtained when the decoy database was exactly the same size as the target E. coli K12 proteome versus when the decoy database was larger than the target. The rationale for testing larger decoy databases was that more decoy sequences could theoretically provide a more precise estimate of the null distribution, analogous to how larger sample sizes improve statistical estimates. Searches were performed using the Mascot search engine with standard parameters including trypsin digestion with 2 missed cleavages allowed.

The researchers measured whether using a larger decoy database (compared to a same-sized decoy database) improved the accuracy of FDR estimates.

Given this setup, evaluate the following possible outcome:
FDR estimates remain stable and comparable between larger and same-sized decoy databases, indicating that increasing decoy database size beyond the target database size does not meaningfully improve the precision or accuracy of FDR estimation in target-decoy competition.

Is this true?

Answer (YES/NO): NO